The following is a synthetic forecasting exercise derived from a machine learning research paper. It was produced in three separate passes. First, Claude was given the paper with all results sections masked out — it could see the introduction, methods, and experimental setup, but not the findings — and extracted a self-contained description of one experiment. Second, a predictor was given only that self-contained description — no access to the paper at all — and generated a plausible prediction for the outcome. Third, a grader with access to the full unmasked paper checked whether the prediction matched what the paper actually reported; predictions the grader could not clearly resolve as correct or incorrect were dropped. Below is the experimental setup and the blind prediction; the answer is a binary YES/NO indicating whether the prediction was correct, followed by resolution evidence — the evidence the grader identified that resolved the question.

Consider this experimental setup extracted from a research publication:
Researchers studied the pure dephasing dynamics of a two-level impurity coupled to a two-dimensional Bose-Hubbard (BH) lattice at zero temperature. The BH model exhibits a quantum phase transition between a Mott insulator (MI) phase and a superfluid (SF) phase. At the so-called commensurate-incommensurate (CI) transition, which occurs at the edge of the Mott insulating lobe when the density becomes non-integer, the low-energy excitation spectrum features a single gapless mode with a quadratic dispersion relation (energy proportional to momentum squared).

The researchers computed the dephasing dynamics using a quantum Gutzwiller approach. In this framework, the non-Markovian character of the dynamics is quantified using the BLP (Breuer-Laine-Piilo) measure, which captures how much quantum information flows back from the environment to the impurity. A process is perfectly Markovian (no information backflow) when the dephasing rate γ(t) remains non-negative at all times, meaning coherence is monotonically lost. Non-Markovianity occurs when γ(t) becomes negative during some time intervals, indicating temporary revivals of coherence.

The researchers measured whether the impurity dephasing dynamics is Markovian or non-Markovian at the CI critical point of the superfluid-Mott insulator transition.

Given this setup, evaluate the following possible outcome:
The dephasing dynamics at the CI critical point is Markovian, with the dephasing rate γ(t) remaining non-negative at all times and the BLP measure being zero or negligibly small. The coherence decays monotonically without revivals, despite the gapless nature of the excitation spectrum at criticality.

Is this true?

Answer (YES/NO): YES